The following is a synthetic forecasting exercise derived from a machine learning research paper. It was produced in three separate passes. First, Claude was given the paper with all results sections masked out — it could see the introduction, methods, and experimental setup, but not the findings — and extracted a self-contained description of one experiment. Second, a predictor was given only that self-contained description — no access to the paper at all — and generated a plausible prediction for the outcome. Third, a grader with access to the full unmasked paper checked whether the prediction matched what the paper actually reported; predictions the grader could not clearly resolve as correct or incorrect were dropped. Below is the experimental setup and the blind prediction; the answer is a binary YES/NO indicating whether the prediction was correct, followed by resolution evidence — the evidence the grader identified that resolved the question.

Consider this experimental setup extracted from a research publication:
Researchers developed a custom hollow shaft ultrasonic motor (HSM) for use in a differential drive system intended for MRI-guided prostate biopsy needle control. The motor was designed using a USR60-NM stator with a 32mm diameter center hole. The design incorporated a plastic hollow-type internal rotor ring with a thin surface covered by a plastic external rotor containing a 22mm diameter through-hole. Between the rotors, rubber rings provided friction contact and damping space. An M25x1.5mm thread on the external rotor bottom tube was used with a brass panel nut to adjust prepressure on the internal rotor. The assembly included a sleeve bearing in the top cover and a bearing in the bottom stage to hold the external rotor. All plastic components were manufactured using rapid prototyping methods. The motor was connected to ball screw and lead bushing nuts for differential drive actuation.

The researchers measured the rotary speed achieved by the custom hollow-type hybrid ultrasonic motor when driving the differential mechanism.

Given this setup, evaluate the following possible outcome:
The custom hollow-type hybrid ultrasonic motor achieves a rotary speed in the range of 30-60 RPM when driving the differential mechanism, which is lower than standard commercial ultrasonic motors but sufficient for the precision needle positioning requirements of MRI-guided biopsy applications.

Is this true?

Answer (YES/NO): NO